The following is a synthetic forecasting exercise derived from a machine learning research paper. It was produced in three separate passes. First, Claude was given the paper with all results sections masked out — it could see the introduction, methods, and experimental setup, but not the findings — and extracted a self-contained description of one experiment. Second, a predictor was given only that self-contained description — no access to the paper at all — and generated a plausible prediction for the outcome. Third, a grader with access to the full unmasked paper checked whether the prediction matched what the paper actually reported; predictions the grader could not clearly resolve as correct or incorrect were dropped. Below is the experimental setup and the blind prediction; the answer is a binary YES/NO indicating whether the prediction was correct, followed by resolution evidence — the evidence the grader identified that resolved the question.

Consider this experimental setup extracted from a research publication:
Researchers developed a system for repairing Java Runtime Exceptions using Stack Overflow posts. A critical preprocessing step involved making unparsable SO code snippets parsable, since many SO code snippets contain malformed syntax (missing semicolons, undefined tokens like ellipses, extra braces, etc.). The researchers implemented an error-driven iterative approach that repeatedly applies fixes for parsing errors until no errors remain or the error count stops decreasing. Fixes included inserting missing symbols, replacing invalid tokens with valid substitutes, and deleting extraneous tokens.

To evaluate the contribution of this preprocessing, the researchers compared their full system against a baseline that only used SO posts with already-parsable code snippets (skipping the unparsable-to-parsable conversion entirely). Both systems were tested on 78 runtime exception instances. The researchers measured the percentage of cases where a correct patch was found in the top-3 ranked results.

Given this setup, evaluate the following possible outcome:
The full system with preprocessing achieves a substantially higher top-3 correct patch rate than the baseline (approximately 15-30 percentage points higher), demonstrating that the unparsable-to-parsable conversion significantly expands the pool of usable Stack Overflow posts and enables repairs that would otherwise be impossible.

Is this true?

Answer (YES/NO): NO